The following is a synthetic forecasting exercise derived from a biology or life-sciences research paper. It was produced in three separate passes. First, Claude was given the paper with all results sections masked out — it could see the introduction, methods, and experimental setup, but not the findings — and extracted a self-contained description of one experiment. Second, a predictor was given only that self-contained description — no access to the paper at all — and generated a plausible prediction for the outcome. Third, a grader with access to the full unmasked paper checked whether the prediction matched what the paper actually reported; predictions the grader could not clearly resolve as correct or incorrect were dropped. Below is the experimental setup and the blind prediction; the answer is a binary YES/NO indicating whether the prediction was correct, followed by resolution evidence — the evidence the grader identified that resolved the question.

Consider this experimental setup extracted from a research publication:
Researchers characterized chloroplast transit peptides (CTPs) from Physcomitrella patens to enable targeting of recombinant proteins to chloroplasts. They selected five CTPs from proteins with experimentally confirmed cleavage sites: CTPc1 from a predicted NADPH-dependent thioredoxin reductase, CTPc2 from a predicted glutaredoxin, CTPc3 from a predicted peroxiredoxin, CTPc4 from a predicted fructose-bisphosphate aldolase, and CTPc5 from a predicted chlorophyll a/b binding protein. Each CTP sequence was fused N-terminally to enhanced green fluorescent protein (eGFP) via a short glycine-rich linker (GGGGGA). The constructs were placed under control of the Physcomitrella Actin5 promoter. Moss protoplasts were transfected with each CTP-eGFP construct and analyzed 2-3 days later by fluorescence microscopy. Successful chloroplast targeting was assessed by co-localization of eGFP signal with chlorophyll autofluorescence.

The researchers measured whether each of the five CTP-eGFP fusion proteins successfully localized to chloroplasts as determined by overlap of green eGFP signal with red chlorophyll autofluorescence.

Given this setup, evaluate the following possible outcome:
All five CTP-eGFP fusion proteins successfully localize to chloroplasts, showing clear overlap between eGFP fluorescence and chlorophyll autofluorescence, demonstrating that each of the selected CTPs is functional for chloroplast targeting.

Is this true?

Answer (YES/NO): NO